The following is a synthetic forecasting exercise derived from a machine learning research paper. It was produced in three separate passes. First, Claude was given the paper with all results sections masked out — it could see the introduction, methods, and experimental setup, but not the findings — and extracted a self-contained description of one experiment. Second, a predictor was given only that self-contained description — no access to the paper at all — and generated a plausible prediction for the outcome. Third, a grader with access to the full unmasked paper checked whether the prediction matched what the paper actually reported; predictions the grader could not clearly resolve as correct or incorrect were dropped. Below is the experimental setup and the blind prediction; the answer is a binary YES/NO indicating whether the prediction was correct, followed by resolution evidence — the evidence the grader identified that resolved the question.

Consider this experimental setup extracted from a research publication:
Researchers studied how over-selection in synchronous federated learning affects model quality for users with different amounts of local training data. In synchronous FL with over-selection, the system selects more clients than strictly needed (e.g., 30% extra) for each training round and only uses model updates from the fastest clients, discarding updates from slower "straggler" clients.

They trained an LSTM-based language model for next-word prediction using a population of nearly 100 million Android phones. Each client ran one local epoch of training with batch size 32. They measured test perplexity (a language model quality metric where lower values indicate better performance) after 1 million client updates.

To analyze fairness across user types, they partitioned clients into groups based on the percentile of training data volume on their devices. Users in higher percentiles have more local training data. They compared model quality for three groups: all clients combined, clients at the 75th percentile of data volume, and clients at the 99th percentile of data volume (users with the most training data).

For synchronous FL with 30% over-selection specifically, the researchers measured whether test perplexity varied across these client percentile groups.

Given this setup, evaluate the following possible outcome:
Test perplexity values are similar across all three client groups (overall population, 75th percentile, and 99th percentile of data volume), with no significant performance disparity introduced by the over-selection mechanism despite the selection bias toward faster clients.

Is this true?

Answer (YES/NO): NO